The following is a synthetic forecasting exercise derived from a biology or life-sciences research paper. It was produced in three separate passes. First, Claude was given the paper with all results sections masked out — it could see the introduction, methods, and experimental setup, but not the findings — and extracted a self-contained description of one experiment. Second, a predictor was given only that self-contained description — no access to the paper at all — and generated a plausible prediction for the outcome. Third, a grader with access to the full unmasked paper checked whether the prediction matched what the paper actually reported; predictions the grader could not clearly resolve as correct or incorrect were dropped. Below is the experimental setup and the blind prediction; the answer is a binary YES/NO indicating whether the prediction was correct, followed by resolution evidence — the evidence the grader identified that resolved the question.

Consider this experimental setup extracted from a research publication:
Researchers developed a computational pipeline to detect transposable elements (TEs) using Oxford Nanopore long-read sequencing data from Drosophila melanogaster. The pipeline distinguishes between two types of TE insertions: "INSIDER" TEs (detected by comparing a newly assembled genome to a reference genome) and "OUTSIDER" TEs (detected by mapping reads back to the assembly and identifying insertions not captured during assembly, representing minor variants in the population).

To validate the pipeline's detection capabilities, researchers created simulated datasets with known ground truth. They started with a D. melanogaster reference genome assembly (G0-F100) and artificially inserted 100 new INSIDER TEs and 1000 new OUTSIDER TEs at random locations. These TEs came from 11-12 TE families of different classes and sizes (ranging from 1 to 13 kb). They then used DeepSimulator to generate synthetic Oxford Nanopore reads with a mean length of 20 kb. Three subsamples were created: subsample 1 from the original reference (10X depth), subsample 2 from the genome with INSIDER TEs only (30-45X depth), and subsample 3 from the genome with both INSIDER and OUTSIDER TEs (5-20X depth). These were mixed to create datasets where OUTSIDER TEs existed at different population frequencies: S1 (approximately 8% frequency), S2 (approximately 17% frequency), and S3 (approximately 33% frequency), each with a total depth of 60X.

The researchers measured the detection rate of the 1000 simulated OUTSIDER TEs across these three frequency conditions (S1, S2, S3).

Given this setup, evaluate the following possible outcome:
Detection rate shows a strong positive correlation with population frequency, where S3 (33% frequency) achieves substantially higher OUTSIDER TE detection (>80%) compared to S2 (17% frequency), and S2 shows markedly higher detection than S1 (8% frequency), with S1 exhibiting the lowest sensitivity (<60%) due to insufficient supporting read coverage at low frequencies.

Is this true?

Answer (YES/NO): NO